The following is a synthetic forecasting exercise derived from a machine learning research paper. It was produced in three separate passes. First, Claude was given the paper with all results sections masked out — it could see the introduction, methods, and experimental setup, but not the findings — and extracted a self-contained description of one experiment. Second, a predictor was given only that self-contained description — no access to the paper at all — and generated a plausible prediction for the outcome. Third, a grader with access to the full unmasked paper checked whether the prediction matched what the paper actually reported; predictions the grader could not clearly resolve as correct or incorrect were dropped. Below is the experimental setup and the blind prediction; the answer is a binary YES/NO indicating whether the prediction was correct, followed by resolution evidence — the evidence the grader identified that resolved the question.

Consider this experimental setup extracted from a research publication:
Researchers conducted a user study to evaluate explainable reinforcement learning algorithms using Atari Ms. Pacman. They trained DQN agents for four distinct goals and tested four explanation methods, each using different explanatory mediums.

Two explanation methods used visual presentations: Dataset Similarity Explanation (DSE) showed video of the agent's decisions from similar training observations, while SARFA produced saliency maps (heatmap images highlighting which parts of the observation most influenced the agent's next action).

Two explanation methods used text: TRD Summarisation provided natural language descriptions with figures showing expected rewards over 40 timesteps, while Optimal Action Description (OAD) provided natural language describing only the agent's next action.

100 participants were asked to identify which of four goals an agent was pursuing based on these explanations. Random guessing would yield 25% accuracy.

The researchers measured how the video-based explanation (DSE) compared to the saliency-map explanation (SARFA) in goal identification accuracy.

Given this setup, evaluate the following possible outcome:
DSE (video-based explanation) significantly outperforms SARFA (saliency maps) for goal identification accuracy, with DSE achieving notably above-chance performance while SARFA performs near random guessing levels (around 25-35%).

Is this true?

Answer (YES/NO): NO